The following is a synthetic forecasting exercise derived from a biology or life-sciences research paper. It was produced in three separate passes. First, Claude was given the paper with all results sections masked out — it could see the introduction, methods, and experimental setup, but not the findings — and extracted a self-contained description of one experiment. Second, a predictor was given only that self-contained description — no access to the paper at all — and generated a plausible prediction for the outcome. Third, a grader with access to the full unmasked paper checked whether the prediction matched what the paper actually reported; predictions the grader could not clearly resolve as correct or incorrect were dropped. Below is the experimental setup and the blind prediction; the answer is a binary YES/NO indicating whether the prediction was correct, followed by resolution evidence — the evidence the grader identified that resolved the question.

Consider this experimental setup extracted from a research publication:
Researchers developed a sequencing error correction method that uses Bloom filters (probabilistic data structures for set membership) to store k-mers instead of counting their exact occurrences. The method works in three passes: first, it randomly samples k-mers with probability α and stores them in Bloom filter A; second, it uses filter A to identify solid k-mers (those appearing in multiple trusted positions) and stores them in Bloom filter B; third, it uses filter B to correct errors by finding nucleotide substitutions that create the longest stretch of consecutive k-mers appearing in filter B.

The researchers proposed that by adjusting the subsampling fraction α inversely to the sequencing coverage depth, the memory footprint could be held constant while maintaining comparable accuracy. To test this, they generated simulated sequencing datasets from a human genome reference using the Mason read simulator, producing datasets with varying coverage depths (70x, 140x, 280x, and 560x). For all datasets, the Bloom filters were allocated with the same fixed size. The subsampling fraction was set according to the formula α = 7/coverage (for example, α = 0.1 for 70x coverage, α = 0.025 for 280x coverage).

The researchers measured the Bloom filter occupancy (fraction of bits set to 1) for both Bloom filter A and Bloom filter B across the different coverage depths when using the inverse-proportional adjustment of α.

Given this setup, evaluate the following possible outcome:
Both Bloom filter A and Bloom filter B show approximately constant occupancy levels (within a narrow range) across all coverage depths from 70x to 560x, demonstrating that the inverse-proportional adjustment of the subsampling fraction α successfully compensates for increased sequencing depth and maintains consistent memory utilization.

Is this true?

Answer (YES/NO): NO